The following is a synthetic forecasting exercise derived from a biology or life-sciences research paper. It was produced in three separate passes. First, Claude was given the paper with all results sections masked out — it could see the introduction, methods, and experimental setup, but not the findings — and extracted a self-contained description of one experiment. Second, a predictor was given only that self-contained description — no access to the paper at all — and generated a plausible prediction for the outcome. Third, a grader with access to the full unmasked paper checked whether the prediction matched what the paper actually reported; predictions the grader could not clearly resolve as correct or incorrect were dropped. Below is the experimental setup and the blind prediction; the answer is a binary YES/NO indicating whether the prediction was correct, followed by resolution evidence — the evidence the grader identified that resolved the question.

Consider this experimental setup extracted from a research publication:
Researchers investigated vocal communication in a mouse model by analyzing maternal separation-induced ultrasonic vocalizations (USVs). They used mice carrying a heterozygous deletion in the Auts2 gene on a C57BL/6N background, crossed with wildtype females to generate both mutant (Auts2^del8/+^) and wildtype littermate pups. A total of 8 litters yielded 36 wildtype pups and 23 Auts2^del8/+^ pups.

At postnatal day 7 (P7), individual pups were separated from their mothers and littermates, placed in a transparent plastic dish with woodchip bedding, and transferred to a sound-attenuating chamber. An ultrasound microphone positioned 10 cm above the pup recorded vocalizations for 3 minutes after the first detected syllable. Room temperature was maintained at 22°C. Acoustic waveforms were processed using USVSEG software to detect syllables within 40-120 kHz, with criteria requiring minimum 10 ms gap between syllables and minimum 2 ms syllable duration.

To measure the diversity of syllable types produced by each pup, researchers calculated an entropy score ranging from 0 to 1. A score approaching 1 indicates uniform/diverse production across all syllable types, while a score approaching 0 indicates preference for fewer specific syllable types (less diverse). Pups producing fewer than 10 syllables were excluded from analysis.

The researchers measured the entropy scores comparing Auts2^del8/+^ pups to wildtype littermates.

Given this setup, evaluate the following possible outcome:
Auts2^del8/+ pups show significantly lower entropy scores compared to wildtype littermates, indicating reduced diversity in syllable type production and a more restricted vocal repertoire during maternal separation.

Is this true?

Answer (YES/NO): YES